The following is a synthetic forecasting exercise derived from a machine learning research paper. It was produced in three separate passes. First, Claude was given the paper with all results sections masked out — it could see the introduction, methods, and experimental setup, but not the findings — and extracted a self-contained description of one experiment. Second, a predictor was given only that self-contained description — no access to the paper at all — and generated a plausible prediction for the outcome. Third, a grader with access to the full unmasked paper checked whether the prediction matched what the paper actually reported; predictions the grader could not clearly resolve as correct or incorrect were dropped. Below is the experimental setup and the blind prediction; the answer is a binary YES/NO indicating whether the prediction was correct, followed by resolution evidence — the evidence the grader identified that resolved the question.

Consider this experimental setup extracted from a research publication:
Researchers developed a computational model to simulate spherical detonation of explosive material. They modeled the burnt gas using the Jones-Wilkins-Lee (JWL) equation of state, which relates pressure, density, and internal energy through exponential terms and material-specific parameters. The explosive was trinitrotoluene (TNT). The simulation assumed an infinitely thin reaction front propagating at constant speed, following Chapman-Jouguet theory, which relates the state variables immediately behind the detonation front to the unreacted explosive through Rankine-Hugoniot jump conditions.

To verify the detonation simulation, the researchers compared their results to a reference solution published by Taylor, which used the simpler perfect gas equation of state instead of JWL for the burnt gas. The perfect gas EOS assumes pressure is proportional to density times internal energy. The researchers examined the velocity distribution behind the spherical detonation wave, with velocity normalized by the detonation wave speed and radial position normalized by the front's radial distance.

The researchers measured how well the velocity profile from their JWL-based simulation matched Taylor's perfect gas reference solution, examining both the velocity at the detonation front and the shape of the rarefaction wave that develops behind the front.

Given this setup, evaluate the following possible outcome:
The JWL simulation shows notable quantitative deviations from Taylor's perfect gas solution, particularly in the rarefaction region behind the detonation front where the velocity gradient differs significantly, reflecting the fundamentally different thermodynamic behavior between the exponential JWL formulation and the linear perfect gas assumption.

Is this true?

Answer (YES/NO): NO